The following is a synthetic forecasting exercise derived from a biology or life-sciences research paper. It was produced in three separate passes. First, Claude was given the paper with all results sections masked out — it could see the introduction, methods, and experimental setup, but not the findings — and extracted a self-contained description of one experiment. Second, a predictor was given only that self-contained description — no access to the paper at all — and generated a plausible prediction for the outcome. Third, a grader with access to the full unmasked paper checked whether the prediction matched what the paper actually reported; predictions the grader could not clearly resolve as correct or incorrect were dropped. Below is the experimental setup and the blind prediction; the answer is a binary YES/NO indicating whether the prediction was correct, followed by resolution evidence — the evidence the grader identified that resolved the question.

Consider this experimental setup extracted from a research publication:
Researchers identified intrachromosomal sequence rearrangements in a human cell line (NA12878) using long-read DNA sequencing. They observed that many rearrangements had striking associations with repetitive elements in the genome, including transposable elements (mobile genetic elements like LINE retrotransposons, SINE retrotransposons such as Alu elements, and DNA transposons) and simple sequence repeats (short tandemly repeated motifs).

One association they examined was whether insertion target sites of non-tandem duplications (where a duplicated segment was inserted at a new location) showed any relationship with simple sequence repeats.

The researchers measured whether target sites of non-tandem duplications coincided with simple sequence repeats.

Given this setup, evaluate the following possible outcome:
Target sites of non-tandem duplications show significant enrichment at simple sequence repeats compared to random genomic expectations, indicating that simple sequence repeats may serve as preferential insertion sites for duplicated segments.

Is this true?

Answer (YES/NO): NO